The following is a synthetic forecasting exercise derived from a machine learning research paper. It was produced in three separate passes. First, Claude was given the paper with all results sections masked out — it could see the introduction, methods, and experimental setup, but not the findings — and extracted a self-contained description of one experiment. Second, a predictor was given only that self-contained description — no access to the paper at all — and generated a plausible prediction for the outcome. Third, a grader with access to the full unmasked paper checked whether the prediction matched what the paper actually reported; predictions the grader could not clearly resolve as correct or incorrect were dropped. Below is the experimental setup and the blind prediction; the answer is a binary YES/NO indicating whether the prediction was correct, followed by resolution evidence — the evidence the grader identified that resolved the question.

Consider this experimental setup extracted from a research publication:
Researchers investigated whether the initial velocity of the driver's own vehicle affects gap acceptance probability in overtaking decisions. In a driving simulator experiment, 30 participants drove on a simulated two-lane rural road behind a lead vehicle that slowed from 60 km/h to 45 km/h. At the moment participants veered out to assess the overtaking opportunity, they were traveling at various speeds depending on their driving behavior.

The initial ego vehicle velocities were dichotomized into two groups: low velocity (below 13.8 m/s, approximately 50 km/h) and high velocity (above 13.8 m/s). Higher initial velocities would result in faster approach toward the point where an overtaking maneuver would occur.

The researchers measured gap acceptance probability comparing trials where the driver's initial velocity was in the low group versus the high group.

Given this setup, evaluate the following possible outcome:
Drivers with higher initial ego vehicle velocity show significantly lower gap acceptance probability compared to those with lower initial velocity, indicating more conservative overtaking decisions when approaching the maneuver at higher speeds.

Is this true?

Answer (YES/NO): NO